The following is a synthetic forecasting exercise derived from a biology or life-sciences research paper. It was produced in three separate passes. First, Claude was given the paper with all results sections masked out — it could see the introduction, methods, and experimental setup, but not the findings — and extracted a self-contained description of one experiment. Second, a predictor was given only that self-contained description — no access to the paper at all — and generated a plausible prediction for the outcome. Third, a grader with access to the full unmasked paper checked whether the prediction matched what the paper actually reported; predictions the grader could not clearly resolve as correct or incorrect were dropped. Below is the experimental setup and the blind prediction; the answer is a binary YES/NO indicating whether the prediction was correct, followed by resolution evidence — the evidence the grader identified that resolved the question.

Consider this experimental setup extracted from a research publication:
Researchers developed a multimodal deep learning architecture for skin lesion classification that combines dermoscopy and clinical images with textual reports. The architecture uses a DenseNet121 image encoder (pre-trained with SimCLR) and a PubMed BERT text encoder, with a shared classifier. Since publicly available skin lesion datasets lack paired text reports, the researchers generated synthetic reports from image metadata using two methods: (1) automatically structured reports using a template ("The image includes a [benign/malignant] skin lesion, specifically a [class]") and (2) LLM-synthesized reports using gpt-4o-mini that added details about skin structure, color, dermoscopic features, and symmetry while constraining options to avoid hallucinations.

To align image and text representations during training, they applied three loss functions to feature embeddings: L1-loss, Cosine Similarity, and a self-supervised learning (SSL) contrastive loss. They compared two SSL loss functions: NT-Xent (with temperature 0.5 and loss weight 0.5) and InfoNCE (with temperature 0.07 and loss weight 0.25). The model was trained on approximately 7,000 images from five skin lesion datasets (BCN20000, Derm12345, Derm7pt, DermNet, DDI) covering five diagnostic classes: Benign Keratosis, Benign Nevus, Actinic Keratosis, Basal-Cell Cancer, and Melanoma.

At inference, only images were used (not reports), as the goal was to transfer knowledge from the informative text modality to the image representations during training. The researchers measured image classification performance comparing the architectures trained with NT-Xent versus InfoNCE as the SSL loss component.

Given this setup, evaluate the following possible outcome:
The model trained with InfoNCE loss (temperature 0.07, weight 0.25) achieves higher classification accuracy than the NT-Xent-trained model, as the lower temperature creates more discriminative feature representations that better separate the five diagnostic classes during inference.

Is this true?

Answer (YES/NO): NO